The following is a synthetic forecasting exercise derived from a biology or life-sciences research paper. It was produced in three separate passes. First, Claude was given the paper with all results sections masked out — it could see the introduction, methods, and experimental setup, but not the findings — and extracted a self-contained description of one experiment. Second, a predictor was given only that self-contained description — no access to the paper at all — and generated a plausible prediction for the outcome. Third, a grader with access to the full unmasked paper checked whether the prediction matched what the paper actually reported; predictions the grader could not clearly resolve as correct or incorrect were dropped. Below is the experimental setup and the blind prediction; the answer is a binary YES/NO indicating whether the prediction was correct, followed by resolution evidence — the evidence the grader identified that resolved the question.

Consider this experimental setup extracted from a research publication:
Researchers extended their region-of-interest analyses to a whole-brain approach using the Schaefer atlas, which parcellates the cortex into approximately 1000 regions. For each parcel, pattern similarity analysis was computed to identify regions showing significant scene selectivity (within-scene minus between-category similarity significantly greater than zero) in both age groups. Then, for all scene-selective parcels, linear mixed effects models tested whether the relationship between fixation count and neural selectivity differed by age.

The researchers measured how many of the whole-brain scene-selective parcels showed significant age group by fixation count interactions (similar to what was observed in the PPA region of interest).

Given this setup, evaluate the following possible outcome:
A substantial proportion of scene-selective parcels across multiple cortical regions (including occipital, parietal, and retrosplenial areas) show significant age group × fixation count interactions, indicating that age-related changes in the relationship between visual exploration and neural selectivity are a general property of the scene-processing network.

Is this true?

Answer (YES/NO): NO